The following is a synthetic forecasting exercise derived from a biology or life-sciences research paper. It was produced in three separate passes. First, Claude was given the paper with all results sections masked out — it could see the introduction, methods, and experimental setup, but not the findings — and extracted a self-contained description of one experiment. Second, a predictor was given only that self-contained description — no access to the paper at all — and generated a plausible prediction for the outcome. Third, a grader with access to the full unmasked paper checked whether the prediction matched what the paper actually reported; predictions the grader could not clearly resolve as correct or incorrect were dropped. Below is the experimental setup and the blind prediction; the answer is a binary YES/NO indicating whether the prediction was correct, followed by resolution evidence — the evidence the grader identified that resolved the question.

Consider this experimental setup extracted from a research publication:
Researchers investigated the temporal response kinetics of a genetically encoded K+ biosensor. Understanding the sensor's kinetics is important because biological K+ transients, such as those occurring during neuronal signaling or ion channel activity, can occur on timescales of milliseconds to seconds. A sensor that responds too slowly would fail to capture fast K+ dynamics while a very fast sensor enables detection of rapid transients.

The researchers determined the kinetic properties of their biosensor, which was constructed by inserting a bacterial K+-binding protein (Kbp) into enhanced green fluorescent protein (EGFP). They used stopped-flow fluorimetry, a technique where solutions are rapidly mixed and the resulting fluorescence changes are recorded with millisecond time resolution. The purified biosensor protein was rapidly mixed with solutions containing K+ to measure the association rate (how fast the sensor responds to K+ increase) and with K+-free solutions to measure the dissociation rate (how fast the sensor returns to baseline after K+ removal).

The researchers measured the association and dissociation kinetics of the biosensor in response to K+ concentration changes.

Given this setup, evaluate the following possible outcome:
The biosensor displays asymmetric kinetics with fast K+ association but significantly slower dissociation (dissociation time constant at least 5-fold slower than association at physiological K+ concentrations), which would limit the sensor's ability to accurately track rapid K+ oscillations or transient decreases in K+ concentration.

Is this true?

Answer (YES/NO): NO